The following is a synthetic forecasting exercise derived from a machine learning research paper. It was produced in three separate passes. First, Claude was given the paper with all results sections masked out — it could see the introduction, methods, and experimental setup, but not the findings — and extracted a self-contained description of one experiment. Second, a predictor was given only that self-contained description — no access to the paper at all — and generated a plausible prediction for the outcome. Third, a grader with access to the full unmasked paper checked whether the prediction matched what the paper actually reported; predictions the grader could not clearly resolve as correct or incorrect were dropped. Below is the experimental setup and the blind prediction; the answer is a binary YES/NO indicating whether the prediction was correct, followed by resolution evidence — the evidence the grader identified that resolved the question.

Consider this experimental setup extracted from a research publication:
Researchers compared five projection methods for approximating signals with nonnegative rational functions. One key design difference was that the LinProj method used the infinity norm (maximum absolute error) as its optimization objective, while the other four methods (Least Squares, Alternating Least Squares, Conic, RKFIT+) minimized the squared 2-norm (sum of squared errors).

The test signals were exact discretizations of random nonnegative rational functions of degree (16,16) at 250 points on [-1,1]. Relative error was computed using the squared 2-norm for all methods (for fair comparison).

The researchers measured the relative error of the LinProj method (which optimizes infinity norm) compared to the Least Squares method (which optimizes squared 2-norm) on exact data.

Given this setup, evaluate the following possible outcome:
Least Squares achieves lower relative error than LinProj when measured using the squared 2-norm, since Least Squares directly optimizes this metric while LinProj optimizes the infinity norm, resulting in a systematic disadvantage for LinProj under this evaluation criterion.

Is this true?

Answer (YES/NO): NO